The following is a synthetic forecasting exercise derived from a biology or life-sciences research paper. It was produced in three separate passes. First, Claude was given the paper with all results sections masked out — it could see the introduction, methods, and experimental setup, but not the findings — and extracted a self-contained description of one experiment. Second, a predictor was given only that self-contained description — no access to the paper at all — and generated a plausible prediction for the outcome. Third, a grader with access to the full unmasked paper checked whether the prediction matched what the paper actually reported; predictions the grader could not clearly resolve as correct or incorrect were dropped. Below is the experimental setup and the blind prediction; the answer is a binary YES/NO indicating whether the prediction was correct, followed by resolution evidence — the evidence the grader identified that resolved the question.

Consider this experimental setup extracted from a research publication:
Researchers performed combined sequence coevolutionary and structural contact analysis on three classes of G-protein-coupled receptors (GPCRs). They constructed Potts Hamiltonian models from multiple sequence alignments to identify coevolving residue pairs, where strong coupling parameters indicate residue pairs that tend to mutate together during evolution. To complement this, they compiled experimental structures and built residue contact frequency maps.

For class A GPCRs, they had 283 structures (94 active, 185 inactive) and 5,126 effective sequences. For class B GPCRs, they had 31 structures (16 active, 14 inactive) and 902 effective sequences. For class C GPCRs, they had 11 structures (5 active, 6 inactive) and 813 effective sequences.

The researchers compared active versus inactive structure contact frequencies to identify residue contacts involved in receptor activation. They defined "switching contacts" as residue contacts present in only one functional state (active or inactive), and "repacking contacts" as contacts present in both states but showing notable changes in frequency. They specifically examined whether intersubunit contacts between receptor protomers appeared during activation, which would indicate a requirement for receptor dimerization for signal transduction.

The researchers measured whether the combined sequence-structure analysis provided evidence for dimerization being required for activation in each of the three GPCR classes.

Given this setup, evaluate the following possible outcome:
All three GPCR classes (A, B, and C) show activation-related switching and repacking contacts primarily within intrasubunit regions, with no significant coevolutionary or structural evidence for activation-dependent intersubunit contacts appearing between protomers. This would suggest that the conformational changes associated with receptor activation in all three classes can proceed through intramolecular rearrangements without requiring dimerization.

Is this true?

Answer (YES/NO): NO